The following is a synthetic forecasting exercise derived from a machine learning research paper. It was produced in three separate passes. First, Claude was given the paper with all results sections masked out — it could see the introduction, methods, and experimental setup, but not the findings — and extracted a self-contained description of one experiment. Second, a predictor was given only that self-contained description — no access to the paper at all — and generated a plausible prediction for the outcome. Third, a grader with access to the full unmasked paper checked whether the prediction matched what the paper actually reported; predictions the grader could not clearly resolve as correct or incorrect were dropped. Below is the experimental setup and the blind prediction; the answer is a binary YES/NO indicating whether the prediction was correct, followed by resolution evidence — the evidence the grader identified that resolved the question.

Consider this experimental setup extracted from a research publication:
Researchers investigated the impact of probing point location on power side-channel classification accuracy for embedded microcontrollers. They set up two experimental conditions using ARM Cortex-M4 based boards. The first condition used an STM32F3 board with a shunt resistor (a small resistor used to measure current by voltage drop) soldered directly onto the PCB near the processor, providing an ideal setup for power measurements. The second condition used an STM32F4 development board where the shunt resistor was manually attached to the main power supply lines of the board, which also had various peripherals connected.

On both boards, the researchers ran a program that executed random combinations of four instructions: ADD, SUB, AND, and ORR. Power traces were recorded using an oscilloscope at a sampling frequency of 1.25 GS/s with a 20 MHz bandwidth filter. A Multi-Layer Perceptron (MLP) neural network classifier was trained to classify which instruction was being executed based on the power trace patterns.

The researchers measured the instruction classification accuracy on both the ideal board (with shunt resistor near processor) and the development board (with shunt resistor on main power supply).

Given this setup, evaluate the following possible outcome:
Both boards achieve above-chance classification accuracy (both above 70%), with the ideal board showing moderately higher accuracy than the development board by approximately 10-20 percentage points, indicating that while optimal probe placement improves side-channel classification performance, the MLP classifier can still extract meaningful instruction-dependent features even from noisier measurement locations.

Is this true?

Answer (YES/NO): NO